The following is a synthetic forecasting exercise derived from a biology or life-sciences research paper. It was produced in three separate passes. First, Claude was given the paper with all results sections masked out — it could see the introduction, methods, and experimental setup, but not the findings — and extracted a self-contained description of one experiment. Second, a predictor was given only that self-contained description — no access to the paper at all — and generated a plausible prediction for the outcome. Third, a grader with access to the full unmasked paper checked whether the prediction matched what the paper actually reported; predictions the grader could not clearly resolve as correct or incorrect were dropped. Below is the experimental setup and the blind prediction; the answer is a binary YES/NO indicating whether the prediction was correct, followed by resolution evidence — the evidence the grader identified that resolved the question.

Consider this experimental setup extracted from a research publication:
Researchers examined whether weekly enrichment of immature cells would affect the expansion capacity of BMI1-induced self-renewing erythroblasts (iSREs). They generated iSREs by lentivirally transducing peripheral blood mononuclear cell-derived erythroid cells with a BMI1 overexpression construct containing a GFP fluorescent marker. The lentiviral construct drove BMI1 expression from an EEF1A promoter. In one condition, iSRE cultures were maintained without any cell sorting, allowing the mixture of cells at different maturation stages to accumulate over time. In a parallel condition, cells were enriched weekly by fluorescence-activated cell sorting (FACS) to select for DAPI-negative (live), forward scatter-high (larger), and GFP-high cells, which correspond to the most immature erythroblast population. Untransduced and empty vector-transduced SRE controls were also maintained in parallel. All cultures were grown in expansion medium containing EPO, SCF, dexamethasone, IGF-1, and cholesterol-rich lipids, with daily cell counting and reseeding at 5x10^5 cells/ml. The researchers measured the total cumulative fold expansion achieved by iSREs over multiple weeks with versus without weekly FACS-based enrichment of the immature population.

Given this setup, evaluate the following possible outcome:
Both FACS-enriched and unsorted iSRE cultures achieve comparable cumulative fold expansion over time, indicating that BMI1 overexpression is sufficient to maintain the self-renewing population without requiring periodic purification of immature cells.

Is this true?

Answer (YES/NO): NO